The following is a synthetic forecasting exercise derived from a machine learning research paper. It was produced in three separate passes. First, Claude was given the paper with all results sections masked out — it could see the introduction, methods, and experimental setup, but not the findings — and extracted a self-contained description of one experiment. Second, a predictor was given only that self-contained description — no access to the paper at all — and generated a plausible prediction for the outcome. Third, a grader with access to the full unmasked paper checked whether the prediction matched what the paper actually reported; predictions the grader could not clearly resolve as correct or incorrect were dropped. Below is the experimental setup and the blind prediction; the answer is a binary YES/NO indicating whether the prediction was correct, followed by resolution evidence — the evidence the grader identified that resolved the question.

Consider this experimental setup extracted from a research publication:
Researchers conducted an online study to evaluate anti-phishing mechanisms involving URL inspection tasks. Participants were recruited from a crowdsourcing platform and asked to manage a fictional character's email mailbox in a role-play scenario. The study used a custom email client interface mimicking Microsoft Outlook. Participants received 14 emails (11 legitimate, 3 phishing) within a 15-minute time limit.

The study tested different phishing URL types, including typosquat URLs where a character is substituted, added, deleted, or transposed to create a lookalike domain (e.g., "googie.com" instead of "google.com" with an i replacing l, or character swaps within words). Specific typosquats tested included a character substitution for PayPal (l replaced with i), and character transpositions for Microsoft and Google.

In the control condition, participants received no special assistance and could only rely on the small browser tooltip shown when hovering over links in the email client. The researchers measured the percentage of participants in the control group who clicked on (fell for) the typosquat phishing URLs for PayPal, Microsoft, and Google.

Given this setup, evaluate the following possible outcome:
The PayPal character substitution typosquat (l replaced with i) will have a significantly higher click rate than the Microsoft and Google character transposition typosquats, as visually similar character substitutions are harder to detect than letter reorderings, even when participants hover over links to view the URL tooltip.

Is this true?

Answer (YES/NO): NO